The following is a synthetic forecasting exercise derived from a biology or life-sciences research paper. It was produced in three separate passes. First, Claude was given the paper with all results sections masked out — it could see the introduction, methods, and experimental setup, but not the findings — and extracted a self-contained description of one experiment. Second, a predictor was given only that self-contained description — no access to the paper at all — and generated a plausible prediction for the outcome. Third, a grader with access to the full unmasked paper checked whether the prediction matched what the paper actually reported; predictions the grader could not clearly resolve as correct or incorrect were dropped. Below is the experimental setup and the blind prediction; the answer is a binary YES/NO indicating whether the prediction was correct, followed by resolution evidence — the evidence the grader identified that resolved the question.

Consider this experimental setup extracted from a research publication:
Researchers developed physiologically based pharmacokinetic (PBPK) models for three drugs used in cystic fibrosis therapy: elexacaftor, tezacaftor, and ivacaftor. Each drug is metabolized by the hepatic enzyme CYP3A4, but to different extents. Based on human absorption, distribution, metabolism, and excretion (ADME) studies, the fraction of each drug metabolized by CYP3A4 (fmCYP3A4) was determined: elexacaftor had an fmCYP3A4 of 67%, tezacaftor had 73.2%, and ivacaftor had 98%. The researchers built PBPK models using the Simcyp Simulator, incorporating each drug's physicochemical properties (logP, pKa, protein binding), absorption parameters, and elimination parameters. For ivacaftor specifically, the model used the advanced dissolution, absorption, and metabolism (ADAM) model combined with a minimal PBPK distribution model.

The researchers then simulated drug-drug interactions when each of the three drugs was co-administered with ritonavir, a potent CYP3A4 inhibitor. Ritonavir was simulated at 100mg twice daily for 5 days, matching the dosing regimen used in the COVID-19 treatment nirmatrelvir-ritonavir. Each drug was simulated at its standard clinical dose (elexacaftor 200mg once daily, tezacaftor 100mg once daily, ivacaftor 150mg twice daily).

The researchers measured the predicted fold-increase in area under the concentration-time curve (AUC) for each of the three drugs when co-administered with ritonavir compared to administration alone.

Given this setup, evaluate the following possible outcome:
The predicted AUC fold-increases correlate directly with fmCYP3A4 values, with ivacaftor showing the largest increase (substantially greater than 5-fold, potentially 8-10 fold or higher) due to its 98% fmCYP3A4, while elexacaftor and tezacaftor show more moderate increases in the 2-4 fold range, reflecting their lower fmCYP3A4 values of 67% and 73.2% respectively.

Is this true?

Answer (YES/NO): YES